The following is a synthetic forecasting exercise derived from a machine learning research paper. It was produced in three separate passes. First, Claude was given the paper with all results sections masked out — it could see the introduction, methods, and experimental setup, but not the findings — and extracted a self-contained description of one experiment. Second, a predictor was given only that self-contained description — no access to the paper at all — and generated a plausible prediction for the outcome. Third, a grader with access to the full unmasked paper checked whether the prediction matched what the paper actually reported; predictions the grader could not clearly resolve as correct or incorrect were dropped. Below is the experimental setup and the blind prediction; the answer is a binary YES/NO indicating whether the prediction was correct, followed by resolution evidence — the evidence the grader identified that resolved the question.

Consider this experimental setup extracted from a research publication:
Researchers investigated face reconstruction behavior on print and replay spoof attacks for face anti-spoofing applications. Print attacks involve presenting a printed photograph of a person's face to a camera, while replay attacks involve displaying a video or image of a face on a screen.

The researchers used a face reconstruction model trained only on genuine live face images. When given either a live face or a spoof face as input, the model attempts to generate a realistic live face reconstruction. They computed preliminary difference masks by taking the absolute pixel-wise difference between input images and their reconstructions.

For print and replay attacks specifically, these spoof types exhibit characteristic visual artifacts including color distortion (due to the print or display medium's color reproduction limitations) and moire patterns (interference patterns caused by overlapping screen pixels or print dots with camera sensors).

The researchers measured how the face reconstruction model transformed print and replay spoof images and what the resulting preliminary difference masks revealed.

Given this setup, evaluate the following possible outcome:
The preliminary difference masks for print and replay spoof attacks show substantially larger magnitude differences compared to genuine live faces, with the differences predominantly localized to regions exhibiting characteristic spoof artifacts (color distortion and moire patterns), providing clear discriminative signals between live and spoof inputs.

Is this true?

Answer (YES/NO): NO